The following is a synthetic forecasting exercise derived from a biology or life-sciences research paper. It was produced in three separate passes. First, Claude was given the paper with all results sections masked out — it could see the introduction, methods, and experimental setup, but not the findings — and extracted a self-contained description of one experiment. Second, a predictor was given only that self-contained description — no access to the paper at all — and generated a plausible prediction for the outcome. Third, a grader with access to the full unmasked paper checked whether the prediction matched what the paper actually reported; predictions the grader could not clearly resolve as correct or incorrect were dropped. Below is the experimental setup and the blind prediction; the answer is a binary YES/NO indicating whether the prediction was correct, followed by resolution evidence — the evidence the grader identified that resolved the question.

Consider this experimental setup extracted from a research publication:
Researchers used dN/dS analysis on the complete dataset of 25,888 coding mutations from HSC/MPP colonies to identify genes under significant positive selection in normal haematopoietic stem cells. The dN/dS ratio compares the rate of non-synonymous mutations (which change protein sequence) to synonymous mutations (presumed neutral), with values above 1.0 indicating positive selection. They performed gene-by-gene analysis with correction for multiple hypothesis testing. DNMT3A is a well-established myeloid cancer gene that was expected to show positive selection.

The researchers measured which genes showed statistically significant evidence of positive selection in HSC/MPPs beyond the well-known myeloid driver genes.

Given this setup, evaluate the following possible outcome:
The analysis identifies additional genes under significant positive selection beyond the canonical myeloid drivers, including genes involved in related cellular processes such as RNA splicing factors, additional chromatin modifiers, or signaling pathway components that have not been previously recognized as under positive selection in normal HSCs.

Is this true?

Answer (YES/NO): NO